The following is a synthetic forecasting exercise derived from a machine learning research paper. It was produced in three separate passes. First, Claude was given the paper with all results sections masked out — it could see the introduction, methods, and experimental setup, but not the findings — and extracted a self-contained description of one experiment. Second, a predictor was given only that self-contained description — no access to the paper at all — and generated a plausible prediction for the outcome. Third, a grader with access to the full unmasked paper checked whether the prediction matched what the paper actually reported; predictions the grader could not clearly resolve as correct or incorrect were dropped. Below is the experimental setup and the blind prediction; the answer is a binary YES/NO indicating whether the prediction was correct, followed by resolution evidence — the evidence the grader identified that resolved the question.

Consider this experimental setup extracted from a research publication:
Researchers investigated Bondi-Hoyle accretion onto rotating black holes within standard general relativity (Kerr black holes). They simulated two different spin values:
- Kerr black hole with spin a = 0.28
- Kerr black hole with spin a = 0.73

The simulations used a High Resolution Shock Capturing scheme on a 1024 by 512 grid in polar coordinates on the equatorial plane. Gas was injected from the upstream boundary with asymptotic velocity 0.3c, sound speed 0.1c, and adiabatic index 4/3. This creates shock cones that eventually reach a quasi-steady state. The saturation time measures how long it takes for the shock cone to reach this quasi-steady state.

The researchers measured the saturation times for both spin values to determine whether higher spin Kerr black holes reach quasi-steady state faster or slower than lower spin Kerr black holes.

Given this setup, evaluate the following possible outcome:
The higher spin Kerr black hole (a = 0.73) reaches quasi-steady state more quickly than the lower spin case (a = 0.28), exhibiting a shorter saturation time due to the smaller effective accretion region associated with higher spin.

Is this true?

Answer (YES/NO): YES